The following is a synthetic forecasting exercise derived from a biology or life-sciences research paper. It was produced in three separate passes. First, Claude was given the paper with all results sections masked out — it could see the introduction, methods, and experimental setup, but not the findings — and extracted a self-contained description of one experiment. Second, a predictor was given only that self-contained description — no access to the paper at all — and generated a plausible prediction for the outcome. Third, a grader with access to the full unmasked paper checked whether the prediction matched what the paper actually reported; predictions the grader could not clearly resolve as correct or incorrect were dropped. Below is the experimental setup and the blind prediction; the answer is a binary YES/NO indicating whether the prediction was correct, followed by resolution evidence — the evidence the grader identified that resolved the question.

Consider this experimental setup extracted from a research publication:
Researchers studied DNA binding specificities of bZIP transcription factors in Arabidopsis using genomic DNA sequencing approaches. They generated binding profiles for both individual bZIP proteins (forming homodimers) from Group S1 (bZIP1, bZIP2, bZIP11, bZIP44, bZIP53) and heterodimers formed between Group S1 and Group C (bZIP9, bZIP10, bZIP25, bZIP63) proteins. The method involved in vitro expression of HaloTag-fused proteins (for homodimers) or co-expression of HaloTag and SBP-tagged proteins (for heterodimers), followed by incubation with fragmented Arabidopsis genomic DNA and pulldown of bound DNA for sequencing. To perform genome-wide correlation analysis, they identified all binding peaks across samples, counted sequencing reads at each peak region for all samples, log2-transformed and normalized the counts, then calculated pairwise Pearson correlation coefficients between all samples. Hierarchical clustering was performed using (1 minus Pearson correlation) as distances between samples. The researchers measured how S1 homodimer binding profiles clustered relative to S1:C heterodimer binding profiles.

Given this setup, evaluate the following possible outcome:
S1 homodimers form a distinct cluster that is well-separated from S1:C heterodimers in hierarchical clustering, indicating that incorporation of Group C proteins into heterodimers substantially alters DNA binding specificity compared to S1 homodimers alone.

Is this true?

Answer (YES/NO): NO